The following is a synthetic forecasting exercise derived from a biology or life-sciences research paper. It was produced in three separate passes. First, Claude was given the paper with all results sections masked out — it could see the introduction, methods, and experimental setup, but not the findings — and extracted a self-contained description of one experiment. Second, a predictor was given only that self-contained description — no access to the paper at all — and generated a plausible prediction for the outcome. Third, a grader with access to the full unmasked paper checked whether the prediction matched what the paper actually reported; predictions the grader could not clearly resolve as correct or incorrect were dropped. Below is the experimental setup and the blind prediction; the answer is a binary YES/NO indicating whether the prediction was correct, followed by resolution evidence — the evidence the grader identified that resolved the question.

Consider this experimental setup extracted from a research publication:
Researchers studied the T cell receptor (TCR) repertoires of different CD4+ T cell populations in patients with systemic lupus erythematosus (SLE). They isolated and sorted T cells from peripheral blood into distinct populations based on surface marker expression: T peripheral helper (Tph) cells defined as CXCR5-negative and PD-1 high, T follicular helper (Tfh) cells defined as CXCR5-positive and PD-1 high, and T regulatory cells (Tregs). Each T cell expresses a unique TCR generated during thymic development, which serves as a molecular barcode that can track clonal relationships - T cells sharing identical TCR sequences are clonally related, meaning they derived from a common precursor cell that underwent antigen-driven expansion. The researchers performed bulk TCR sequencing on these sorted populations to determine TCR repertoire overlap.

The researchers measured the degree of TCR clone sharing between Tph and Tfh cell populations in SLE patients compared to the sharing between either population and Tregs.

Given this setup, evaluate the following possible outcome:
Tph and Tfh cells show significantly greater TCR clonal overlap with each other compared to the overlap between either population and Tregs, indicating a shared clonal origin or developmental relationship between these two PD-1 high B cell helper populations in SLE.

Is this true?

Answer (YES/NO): YES